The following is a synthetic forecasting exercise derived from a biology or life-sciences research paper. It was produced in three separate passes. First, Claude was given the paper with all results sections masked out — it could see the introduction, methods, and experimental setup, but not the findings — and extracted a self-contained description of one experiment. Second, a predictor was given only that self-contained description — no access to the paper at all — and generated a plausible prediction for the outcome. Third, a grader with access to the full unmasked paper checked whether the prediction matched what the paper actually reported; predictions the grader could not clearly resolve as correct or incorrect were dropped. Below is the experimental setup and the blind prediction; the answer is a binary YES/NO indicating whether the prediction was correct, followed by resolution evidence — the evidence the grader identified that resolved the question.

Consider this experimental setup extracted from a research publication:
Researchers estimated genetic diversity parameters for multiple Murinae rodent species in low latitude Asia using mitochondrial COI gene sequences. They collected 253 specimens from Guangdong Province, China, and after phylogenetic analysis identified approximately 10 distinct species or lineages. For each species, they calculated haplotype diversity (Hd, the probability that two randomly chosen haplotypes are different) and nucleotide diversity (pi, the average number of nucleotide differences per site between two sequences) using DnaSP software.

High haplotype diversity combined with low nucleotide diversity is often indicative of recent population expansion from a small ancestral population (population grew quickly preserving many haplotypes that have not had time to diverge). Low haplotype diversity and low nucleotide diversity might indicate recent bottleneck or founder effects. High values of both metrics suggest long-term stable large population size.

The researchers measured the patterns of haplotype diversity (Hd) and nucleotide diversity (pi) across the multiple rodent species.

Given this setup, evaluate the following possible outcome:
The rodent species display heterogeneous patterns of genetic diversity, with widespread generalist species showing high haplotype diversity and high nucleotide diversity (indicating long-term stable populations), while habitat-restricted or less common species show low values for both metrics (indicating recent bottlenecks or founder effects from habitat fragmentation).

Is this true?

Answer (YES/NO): NO